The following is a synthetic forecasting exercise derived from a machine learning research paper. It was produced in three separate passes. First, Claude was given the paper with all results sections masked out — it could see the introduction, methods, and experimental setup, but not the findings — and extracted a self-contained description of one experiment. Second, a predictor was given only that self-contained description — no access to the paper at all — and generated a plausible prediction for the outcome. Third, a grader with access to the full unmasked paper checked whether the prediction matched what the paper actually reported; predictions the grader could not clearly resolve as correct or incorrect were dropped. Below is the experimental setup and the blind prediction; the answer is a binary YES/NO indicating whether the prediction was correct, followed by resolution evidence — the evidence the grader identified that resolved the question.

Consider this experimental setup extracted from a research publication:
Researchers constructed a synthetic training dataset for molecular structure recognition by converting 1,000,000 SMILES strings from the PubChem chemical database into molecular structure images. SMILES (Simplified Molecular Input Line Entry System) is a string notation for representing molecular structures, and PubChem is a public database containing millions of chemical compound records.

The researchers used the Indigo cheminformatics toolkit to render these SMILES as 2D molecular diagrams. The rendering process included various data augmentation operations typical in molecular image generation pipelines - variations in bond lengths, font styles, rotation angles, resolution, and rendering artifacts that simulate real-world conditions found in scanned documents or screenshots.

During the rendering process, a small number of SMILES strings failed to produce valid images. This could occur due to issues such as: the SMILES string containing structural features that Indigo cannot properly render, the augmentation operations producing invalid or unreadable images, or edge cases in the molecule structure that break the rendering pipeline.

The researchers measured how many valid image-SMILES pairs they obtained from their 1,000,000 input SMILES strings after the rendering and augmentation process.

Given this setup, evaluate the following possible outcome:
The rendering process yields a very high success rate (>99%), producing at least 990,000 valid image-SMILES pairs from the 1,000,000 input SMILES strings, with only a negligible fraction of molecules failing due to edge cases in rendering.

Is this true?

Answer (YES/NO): YES